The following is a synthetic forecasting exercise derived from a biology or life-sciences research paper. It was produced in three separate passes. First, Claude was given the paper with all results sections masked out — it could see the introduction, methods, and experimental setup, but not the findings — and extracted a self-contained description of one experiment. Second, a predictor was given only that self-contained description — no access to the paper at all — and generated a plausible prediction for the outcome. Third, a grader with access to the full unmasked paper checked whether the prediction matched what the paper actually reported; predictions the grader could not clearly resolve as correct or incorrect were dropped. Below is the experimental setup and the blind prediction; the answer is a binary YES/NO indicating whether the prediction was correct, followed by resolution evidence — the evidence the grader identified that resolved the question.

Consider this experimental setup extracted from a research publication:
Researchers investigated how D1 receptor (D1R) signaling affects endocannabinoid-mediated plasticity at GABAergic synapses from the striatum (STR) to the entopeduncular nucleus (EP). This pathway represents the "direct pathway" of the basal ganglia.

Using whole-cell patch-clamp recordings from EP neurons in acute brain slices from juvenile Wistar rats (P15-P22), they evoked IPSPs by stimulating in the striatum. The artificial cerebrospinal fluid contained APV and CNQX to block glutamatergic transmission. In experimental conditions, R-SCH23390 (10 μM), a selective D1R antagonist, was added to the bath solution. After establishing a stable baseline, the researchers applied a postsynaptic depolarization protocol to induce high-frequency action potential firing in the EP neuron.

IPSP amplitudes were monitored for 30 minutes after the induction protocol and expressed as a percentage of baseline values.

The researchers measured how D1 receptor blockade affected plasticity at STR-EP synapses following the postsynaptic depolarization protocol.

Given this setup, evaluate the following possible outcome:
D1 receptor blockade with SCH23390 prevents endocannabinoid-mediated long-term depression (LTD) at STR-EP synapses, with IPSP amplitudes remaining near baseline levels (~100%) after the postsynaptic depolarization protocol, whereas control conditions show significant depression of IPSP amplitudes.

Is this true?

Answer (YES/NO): NO